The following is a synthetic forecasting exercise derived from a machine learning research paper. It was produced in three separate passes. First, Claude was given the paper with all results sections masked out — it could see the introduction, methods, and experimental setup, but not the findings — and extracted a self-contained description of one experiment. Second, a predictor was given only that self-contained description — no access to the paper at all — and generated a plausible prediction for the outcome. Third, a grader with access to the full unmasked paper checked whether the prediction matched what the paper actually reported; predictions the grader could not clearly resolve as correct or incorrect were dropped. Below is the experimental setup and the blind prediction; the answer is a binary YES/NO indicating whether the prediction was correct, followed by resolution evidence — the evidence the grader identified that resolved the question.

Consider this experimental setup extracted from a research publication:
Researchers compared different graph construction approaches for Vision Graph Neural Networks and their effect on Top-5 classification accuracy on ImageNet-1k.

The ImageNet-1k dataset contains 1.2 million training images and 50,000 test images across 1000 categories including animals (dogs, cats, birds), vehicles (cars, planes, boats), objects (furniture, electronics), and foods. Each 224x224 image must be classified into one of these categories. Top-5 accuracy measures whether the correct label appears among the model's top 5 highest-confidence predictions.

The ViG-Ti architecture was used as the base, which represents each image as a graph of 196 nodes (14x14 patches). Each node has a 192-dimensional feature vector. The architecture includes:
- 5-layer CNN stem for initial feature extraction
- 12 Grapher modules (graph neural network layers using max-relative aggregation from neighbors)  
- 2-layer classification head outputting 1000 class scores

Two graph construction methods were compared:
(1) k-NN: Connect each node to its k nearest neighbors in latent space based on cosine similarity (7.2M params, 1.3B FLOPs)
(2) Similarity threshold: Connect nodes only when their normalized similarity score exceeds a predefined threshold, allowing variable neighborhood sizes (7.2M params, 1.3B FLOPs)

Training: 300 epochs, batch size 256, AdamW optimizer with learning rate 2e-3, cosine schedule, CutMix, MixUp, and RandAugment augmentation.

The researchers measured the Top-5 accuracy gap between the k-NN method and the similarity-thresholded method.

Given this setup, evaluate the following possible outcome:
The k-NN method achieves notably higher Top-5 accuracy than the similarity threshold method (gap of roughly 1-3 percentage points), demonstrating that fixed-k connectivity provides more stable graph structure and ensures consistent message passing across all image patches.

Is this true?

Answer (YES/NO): NO